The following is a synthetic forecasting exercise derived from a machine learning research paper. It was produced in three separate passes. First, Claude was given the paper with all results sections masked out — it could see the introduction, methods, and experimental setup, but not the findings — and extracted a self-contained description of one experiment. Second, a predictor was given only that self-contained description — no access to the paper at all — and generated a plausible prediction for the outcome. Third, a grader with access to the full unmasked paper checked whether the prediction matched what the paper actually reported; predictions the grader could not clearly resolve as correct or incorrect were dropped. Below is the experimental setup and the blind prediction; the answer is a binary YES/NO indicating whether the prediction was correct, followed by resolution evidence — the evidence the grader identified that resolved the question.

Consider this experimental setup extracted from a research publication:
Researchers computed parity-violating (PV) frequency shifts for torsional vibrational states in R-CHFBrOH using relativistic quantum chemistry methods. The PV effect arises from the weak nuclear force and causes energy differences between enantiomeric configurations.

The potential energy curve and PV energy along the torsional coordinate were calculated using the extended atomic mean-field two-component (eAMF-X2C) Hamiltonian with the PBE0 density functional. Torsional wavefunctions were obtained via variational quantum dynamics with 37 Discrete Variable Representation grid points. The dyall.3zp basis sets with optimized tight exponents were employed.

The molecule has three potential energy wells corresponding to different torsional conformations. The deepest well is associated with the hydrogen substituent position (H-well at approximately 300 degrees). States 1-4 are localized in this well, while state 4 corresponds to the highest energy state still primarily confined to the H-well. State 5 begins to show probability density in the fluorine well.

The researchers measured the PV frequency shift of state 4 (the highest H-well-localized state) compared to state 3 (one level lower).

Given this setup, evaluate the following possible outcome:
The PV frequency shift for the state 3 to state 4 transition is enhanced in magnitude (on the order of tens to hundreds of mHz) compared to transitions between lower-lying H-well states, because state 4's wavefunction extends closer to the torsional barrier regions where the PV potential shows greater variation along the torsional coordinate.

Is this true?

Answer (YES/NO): YES